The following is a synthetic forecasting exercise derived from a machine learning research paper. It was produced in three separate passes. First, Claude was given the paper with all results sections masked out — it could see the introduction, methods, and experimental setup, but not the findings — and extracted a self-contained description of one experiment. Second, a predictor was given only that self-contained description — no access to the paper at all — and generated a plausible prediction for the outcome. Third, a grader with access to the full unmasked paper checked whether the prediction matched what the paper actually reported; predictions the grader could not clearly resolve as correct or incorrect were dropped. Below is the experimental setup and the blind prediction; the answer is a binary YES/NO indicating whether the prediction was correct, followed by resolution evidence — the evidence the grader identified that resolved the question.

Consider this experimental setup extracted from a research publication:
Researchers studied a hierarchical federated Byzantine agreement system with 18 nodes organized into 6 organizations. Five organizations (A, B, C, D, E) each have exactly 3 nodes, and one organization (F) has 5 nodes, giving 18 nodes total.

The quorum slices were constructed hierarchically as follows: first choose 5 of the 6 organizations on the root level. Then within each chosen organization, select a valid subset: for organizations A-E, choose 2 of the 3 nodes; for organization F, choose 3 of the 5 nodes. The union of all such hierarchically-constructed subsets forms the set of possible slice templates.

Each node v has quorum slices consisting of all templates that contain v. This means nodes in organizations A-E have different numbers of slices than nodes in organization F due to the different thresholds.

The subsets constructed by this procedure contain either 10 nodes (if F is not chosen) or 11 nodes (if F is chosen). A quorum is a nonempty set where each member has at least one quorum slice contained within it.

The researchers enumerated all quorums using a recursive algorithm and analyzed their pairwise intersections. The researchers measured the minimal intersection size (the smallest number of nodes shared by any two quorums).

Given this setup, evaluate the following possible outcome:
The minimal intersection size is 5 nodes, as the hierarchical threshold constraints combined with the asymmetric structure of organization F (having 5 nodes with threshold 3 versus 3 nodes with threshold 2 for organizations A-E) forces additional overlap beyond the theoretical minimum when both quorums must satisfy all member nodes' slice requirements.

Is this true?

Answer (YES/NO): NO